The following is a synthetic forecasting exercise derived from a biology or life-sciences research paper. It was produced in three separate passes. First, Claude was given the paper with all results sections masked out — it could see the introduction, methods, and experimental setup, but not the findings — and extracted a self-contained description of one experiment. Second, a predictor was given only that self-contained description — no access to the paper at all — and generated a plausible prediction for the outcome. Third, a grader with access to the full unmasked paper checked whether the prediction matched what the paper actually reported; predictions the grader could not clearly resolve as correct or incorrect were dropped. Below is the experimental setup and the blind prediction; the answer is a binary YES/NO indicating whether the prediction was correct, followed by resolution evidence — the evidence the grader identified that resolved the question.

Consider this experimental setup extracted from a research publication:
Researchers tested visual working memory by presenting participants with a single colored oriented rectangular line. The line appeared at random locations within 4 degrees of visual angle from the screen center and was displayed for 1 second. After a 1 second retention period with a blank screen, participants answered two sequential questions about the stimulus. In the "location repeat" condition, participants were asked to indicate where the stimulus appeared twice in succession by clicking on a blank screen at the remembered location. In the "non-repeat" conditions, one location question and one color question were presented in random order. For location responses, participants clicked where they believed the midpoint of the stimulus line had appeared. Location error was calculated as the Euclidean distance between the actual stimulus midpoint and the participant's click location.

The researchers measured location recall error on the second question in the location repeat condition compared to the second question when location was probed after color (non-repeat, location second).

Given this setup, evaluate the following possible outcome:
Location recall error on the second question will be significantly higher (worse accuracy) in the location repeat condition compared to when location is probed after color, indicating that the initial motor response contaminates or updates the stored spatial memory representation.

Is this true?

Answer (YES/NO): NO